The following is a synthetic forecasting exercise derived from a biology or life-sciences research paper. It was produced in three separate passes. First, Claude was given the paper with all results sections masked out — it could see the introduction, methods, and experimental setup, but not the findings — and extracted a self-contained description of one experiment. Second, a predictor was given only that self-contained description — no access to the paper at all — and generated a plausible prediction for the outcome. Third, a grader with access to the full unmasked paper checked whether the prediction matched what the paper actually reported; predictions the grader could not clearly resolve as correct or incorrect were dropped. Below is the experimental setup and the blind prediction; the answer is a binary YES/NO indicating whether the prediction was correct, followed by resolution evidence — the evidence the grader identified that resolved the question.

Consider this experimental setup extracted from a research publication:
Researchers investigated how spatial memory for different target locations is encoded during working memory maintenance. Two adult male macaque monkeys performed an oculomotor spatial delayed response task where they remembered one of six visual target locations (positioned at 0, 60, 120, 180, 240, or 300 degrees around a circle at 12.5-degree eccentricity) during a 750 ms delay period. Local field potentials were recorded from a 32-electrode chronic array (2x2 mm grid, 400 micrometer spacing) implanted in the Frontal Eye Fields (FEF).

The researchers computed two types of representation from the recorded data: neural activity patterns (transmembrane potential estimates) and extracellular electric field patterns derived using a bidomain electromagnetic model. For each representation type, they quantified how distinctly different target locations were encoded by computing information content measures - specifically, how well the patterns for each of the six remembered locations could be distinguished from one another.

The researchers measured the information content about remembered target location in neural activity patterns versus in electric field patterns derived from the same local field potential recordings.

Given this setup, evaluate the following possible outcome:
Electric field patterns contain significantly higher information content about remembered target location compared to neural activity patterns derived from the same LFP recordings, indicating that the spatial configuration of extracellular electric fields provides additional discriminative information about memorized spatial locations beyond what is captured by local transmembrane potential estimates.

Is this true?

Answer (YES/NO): YES